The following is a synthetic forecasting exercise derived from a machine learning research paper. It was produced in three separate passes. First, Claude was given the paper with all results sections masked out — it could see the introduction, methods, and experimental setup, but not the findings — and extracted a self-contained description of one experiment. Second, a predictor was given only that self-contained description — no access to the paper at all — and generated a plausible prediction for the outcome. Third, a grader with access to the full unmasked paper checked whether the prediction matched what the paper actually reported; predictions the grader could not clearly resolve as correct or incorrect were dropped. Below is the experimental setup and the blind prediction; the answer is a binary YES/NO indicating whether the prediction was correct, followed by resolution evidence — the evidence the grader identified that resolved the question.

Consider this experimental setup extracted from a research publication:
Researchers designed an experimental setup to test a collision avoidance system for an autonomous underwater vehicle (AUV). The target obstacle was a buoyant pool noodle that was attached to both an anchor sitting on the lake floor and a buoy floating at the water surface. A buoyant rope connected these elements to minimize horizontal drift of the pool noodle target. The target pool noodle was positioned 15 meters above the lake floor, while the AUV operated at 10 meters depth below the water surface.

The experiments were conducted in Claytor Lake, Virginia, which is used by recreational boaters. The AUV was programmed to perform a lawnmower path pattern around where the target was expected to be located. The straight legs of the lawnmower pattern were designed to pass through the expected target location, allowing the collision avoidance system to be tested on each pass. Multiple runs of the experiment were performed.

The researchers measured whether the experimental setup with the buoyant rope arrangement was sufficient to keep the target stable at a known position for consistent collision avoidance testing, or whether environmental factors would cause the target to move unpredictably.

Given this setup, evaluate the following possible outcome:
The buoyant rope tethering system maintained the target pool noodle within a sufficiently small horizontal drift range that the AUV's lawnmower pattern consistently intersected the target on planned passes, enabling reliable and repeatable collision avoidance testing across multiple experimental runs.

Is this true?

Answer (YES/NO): YES